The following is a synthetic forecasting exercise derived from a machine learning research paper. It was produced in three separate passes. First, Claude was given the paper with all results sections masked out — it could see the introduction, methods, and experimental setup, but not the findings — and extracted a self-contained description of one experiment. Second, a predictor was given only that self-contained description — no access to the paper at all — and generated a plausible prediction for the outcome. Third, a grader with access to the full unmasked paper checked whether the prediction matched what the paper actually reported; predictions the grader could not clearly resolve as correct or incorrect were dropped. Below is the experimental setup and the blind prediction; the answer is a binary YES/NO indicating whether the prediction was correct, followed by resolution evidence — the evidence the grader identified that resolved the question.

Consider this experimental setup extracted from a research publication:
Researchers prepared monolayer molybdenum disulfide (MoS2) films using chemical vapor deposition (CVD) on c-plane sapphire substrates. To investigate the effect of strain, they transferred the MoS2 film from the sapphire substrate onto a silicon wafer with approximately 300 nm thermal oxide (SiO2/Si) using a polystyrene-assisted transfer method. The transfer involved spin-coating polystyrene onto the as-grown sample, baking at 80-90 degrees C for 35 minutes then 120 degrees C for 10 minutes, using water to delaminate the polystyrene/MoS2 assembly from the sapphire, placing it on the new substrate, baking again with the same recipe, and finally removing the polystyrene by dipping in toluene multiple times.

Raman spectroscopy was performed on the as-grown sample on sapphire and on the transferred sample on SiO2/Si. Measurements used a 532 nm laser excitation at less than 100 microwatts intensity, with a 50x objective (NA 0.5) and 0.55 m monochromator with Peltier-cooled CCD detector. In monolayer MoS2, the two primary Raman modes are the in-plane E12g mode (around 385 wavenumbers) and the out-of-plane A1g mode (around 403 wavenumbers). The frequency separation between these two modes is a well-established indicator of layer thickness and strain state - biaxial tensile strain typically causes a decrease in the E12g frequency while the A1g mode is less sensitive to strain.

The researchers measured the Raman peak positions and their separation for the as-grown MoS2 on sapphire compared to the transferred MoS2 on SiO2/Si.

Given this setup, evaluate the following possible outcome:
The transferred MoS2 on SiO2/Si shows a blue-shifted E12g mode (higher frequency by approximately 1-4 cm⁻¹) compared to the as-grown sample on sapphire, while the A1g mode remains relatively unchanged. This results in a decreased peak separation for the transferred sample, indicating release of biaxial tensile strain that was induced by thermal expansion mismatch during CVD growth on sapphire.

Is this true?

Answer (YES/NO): NO